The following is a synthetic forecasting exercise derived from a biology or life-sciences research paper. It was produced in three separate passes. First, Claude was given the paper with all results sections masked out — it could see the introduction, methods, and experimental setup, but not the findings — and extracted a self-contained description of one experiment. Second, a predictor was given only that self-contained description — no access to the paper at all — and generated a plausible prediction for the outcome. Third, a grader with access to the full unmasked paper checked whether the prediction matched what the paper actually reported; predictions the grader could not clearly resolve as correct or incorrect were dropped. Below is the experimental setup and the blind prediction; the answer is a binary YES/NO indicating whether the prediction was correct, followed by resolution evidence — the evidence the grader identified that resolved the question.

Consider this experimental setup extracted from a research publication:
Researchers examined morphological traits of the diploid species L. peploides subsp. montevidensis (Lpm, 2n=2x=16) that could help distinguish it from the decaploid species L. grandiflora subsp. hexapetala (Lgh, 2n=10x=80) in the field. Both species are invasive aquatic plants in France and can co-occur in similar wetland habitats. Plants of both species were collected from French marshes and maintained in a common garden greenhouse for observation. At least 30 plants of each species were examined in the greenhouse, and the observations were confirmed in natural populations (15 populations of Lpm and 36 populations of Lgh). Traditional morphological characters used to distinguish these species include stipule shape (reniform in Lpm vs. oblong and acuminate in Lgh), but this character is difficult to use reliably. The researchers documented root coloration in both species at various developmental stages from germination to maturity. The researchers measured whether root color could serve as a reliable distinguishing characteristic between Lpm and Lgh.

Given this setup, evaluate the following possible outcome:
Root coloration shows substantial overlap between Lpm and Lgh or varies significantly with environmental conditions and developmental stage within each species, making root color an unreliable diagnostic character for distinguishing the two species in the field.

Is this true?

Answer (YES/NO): NO